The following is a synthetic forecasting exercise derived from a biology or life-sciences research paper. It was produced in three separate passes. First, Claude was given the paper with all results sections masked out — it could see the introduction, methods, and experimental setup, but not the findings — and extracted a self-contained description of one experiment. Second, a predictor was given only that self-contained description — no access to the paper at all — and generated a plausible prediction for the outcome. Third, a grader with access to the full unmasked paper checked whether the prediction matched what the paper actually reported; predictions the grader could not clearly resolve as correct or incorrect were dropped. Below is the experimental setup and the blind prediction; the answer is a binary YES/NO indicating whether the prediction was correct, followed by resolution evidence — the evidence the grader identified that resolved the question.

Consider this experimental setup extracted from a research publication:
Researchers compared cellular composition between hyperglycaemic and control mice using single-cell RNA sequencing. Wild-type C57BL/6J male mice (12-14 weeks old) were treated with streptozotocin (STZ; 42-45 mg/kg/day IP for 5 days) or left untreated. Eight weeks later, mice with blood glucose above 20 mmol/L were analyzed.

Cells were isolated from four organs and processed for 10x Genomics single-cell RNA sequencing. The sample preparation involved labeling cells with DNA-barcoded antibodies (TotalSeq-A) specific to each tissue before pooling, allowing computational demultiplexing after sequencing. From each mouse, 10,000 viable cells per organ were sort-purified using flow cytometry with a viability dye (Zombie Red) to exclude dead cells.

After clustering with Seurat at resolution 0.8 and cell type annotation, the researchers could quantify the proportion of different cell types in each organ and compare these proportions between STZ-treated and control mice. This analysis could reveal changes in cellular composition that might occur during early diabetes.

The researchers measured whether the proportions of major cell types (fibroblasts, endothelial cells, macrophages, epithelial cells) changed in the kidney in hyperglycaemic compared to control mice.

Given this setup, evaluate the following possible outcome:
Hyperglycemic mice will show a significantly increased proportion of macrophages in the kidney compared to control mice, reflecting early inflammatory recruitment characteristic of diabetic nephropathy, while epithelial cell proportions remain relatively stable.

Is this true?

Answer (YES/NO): NO